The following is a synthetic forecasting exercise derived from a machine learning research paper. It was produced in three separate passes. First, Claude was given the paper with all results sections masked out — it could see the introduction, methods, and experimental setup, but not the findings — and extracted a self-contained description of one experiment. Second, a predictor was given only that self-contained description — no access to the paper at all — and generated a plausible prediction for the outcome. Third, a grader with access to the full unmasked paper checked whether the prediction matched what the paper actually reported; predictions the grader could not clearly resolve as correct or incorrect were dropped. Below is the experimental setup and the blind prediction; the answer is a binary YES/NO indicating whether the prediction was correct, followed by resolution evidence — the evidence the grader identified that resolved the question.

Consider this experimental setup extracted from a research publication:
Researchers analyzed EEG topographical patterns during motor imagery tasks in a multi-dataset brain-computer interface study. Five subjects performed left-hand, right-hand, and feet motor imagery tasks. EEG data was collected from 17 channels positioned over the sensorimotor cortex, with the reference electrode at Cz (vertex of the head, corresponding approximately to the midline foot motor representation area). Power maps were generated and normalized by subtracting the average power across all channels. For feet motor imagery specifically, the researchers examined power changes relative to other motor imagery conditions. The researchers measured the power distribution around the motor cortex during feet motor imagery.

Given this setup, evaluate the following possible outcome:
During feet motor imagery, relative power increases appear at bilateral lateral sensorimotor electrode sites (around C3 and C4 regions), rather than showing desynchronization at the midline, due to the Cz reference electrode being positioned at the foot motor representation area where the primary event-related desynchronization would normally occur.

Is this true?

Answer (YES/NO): YES